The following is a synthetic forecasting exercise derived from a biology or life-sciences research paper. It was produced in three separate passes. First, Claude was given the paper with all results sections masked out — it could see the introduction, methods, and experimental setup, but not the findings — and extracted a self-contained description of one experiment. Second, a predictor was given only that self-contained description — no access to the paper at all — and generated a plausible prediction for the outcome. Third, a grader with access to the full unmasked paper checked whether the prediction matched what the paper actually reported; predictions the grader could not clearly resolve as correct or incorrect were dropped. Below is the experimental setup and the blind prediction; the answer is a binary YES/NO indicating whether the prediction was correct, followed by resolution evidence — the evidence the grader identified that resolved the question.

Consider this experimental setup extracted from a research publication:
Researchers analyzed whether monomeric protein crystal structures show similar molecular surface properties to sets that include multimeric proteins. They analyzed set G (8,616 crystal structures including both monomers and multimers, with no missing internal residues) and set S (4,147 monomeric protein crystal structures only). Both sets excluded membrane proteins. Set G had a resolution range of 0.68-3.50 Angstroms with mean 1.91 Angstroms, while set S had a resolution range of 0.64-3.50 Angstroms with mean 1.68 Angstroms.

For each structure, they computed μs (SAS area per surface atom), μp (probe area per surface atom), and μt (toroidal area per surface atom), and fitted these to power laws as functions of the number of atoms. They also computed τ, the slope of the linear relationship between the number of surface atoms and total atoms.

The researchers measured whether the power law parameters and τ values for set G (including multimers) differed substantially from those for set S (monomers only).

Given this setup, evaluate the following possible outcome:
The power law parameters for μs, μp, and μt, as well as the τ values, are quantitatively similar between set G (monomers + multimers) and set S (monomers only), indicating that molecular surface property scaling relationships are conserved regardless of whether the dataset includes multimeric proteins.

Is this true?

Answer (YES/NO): YES